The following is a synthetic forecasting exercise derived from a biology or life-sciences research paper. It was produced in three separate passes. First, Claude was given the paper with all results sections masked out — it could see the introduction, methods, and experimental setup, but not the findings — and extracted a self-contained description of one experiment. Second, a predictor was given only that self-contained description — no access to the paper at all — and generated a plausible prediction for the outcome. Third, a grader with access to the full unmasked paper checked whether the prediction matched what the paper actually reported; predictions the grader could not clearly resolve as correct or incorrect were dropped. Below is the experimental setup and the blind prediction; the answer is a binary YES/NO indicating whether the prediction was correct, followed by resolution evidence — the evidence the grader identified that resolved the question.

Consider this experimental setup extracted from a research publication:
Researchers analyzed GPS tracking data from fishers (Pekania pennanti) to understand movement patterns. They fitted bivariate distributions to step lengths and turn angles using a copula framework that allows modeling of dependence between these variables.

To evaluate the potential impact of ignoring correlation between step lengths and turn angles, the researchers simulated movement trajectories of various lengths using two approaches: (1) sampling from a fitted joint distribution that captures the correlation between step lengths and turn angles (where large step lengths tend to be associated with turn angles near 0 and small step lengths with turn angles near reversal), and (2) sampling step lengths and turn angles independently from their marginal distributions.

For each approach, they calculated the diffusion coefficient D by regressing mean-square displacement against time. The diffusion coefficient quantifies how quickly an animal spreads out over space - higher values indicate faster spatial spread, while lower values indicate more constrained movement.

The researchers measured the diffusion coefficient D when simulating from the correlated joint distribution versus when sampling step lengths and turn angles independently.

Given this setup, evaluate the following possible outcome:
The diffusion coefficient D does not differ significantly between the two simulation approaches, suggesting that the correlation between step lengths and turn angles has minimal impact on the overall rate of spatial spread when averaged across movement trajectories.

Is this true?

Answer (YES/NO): NO